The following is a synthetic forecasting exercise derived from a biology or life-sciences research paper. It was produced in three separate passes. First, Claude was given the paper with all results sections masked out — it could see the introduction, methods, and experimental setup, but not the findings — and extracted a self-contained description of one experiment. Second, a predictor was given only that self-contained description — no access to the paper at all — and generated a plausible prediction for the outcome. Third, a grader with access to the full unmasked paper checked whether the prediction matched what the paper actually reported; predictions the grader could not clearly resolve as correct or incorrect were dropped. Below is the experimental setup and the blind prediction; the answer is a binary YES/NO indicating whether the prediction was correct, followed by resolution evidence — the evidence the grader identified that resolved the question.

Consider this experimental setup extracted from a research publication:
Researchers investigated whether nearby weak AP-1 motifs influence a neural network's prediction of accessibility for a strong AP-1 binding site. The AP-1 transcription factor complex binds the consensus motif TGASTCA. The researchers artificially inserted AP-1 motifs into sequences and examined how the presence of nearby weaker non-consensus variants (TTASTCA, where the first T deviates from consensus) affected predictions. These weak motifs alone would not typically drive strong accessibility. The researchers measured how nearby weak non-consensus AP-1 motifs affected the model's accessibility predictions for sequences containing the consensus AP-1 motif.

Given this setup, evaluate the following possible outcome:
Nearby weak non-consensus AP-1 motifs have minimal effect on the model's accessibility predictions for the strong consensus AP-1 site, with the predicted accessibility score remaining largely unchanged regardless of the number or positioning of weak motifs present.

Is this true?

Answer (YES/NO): NO